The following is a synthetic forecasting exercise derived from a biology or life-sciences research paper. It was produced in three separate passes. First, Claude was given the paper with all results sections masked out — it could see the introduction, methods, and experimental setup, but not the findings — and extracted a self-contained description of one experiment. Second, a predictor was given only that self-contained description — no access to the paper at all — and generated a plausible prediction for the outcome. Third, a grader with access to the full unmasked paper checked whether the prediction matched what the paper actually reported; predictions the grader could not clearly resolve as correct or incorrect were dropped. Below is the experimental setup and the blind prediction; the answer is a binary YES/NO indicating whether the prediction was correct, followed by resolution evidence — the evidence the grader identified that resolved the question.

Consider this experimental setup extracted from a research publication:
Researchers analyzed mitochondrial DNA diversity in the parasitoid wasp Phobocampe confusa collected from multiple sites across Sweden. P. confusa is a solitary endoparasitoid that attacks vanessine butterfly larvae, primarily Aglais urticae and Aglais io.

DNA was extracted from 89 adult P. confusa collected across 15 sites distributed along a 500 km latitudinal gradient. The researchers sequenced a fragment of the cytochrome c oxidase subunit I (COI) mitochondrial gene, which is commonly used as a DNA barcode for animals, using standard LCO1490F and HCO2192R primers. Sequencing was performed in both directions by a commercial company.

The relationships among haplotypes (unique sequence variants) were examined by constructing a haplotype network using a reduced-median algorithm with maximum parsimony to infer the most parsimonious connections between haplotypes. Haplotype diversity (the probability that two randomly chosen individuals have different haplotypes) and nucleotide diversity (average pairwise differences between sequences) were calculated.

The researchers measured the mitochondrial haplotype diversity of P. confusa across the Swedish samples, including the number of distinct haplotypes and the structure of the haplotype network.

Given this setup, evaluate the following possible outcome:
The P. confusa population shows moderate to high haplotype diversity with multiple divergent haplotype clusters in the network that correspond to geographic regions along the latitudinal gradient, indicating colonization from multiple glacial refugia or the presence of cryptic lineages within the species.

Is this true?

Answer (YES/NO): NO